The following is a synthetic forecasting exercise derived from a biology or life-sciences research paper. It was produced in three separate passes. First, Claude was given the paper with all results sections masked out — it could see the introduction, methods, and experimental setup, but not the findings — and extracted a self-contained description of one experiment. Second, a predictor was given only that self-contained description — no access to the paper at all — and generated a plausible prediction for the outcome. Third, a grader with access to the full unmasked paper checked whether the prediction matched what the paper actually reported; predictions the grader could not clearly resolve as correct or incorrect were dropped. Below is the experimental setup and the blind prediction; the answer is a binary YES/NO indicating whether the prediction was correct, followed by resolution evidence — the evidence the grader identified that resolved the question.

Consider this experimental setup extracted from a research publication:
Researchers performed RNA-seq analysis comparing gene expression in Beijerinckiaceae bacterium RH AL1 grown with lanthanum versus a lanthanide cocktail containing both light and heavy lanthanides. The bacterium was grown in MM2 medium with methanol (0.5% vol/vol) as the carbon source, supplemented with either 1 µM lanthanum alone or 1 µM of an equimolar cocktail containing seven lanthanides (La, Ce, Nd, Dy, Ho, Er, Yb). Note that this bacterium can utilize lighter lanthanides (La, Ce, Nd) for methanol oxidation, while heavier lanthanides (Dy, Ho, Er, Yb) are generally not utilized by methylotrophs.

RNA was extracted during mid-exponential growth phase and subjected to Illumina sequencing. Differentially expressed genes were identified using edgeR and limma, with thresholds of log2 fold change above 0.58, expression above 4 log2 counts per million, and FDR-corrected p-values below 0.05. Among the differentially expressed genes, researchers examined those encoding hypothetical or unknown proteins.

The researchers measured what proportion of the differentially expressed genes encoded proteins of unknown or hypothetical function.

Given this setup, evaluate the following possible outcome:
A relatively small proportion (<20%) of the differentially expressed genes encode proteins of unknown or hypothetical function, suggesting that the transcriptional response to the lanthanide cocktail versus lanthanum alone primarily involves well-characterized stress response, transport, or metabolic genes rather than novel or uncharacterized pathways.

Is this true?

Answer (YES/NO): NO